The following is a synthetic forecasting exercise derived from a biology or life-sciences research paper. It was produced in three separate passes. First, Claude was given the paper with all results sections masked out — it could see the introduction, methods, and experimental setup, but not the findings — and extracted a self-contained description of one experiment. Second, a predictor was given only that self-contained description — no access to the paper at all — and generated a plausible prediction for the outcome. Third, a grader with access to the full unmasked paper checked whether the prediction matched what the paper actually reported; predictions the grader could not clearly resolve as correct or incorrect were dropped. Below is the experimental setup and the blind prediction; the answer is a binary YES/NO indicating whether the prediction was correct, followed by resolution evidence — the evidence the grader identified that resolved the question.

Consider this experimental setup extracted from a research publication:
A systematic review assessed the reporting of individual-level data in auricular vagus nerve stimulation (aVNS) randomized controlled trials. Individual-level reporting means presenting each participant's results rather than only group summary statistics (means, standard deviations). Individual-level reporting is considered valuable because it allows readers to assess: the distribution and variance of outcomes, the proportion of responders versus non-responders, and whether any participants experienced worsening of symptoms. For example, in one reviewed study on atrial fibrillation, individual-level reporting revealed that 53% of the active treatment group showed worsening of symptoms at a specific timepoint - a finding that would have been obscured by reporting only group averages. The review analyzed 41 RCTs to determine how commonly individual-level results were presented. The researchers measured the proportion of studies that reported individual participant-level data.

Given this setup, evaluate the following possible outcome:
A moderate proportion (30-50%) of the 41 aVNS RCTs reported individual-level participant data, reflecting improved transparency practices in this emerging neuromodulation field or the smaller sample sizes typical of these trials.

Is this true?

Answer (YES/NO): NO